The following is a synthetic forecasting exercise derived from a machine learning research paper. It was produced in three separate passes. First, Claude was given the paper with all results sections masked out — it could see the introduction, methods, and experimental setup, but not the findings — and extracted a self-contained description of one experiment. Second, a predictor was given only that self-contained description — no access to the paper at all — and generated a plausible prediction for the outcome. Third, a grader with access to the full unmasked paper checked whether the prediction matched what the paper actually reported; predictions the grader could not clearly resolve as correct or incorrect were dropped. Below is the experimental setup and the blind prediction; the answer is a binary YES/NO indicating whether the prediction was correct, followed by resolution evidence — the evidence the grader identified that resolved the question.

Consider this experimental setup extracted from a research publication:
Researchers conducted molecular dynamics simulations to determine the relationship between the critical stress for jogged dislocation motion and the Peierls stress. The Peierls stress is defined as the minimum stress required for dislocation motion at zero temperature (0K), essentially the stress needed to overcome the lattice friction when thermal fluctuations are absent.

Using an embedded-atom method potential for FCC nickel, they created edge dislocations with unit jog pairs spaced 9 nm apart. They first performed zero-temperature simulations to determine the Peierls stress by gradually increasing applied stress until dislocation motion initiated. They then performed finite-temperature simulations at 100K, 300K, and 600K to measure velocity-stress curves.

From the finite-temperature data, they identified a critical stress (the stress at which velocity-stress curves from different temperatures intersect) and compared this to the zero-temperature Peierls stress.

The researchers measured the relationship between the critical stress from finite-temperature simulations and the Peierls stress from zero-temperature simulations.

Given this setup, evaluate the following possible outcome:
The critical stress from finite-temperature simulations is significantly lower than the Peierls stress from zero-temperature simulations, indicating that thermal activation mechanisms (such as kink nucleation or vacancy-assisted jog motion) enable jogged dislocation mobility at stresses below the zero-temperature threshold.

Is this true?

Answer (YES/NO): NO